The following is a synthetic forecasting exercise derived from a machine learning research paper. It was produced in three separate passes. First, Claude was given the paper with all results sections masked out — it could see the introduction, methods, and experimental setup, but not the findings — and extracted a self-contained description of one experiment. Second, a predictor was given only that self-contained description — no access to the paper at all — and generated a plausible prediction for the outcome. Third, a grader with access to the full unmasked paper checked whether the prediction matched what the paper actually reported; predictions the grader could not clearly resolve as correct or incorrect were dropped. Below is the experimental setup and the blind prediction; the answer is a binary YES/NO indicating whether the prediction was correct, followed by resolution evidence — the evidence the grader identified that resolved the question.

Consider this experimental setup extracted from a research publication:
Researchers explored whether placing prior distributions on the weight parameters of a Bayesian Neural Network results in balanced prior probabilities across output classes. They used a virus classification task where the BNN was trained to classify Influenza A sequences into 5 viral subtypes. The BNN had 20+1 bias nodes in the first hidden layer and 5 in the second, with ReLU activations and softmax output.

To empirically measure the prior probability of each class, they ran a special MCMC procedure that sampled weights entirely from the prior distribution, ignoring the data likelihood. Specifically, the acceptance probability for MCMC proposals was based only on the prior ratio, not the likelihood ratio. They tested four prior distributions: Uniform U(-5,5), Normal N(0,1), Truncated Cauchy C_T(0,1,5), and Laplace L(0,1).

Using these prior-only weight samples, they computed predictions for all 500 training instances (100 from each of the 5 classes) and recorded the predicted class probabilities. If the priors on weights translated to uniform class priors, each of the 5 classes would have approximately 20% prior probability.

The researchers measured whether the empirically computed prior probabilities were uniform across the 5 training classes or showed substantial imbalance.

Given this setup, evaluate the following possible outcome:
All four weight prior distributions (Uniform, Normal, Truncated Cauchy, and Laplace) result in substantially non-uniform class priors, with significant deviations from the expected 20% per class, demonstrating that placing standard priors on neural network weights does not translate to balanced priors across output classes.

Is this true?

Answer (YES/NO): YES